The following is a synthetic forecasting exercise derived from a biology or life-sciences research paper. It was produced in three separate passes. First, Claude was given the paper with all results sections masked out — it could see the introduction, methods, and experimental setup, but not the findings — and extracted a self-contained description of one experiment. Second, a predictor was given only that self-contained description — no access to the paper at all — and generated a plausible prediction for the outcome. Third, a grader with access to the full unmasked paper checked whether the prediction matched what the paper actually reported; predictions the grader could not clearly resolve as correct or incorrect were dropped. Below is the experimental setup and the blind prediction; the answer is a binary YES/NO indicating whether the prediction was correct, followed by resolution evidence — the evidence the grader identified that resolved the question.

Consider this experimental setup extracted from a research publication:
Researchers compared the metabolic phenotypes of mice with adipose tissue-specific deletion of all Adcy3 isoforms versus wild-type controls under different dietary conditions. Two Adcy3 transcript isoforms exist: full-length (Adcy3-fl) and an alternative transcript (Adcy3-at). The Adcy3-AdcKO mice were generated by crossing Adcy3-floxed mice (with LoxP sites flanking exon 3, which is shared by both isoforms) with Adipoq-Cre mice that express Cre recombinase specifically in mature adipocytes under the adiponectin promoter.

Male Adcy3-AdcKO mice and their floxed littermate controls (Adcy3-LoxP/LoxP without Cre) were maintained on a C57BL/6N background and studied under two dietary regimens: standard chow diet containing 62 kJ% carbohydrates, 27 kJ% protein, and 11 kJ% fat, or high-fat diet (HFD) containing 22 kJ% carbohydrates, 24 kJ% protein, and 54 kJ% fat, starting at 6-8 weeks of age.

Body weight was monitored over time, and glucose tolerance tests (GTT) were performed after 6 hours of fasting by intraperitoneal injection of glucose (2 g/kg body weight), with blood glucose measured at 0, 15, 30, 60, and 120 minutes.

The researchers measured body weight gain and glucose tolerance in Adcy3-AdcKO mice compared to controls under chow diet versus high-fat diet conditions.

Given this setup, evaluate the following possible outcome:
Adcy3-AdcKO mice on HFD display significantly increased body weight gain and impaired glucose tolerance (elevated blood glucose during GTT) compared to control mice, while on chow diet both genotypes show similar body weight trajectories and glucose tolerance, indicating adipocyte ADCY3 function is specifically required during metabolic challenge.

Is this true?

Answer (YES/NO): NO